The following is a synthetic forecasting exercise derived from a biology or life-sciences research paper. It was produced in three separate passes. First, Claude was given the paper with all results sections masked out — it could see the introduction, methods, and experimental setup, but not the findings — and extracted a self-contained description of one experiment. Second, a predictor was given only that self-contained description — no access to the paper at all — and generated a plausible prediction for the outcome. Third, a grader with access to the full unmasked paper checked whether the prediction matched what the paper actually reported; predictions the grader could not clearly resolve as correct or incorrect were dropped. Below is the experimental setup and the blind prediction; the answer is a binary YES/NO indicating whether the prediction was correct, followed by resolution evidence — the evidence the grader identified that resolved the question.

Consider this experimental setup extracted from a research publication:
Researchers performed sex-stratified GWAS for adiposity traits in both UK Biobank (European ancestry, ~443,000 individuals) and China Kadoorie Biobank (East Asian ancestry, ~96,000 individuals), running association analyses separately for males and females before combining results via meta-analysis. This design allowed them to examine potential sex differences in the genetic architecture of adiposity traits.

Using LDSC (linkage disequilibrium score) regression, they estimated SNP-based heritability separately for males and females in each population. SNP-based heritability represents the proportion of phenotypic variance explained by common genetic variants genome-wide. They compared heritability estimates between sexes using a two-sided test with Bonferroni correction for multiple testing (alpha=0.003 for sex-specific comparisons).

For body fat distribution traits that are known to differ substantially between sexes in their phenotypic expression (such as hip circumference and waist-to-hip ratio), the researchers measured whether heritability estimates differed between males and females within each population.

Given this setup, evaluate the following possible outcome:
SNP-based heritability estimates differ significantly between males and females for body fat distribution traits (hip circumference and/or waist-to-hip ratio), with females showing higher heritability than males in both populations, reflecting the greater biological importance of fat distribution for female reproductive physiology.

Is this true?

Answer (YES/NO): NO